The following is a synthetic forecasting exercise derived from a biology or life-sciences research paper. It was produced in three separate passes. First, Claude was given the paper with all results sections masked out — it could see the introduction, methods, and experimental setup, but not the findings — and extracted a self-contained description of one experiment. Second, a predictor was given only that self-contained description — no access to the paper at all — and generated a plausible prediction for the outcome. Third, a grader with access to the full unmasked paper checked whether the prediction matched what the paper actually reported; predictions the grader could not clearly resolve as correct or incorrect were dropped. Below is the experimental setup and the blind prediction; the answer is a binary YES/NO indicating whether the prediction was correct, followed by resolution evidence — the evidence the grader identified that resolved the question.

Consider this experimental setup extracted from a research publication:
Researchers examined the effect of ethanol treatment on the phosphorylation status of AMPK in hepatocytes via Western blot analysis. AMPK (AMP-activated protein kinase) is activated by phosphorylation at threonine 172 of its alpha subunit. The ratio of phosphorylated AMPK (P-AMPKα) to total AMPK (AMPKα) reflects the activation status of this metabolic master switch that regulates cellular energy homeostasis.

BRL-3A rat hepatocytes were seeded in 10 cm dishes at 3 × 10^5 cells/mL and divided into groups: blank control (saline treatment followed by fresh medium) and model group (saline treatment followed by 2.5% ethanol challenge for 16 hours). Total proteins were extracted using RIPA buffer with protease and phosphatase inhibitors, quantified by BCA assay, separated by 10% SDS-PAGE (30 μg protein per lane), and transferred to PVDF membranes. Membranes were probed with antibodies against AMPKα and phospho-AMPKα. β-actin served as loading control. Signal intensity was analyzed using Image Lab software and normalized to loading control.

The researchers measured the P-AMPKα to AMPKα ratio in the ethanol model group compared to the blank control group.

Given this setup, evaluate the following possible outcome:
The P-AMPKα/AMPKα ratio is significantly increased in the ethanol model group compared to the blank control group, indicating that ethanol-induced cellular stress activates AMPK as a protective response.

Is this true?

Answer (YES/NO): NO